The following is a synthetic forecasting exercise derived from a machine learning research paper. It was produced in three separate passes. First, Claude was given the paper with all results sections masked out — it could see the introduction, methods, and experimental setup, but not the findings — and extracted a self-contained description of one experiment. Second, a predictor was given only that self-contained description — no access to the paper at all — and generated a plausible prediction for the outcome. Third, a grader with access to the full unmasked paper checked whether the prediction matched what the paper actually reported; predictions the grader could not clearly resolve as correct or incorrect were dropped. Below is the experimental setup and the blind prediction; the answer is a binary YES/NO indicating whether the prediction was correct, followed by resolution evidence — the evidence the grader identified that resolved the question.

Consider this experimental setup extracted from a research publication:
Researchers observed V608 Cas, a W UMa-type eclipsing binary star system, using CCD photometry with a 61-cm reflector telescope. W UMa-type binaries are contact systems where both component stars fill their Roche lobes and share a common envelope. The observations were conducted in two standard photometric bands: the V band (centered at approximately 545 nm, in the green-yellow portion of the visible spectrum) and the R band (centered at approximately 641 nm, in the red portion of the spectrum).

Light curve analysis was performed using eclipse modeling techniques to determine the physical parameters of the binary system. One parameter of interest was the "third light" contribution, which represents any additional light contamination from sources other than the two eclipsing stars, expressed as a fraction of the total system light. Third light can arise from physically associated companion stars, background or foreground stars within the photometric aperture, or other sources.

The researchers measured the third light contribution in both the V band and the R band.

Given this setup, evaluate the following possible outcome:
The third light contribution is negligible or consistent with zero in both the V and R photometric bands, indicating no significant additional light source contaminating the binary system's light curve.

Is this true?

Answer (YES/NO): NO